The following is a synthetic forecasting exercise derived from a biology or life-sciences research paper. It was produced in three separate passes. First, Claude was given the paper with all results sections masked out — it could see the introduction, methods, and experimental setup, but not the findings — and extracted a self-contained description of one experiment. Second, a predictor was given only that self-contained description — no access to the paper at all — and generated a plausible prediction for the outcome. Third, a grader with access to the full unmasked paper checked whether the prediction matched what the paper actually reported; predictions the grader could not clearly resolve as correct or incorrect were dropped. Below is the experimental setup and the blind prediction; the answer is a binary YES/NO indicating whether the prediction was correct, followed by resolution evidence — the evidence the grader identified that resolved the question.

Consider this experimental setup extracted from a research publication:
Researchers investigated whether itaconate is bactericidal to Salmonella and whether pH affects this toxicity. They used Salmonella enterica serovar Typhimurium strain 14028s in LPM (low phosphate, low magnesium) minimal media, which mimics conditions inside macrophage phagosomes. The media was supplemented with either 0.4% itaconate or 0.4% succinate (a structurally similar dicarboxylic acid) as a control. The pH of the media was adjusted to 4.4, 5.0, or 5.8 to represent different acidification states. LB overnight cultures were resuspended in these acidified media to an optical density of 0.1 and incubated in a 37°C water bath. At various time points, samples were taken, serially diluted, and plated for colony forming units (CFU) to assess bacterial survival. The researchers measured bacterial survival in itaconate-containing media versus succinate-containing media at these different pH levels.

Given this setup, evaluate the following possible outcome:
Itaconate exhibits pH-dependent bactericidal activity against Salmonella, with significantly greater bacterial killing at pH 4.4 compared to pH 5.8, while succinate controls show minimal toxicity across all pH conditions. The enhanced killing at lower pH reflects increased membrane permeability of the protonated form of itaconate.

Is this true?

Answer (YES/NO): NO